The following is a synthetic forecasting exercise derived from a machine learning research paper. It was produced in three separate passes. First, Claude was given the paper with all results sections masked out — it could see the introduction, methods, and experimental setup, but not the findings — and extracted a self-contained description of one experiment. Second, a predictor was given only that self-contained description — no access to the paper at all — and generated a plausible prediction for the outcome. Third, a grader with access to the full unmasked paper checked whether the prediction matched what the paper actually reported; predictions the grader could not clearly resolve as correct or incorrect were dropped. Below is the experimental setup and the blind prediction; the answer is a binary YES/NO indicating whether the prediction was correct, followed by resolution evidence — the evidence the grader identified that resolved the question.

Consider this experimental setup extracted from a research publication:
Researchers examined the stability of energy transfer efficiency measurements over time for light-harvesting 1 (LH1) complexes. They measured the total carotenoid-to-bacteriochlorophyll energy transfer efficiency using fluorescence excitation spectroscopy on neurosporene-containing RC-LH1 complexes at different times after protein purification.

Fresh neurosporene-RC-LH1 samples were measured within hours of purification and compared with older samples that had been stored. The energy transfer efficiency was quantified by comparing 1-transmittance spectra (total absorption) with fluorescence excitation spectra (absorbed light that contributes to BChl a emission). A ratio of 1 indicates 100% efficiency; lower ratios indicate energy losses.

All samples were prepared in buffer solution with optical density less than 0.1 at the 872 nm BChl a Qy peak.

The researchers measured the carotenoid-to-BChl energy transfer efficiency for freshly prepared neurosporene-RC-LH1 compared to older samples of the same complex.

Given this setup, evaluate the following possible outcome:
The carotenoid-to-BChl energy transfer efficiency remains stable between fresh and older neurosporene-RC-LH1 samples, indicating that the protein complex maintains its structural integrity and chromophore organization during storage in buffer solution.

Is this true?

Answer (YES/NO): NO